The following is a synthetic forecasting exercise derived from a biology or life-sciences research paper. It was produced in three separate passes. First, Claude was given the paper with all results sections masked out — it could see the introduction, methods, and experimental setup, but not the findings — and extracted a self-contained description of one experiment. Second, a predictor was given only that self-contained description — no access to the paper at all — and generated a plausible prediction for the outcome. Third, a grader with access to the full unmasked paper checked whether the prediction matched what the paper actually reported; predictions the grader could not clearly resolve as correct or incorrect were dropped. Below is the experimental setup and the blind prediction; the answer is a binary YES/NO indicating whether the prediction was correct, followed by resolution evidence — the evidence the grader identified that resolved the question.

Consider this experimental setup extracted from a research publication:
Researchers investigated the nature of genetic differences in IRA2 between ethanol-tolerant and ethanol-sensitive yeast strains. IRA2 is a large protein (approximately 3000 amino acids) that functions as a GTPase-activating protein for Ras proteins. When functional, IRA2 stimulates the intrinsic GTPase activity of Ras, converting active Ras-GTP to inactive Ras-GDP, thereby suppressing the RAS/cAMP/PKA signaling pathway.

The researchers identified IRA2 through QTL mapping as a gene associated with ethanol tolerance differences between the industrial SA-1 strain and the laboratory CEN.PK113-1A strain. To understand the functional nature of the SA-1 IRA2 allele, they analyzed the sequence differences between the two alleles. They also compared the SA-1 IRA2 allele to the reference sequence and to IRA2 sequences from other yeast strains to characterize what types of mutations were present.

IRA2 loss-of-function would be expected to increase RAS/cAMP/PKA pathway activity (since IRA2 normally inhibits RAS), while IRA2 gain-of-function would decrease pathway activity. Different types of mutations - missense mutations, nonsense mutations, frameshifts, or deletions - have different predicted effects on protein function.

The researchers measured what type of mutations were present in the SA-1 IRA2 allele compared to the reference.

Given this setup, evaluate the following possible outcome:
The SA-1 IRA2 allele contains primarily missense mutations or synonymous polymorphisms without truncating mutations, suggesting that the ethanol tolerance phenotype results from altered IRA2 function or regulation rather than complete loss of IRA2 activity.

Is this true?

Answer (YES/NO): YES